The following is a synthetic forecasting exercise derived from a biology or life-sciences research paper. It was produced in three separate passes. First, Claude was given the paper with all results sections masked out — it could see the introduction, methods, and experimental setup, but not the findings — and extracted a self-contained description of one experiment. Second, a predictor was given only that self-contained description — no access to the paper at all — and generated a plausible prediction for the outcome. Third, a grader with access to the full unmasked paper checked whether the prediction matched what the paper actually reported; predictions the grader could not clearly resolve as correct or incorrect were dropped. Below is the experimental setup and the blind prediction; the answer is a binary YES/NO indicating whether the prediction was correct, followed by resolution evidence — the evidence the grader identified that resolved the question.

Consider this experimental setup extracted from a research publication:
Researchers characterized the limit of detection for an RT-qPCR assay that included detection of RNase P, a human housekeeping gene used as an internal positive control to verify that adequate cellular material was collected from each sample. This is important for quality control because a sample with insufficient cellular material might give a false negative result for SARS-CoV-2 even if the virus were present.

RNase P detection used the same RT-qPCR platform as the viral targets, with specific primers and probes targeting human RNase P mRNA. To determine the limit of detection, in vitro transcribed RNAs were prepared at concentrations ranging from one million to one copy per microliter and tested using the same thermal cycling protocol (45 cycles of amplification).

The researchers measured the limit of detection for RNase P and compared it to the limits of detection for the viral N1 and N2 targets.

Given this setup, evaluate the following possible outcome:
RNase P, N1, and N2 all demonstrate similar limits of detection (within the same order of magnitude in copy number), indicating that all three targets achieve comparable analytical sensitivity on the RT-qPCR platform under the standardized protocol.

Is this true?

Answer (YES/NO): NO